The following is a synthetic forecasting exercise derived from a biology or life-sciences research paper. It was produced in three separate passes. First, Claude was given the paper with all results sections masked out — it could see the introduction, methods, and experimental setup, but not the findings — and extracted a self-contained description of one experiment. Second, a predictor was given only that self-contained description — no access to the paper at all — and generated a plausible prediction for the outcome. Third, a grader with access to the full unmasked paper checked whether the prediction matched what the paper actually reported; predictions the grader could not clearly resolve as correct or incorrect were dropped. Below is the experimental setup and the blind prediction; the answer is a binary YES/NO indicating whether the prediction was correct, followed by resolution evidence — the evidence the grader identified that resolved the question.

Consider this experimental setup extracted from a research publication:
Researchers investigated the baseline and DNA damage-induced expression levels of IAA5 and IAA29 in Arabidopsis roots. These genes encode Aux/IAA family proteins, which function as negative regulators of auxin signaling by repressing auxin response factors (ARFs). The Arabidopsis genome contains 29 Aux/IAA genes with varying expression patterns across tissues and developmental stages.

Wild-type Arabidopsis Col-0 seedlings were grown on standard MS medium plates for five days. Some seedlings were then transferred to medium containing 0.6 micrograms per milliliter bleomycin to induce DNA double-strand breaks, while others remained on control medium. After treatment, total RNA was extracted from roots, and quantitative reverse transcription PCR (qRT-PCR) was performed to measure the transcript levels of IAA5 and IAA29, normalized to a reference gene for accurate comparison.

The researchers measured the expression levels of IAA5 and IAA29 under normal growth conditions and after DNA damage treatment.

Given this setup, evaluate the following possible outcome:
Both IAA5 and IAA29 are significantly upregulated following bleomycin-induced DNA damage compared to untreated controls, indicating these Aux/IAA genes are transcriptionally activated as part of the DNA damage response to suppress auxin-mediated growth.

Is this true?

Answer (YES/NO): YES